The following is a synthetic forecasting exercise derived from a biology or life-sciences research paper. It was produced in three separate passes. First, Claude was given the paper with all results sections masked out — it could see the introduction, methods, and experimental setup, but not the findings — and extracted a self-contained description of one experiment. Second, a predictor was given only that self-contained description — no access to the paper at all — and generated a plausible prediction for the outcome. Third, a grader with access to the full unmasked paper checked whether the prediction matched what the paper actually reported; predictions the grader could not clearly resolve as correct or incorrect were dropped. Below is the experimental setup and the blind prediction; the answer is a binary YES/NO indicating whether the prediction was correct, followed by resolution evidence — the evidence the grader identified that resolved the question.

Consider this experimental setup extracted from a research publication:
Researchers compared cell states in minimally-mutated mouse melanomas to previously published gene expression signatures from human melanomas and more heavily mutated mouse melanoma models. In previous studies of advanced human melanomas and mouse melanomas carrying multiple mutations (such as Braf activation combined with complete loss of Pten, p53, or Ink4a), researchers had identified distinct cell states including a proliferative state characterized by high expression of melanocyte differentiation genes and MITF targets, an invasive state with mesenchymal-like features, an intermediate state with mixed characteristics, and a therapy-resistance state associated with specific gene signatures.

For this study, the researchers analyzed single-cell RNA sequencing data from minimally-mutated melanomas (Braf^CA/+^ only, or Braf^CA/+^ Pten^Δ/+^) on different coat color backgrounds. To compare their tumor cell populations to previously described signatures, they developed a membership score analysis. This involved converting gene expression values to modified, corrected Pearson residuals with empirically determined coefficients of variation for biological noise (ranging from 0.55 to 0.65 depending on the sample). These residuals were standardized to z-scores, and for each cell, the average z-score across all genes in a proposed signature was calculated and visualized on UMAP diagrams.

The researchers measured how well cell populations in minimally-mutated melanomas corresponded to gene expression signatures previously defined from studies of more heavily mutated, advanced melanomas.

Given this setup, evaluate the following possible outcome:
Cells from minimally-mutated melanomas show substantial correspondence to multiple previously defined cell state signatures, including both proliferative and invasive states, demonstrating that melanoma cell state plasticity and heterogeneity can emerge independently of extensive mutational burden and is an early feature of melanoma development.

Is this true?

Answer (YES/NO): NO